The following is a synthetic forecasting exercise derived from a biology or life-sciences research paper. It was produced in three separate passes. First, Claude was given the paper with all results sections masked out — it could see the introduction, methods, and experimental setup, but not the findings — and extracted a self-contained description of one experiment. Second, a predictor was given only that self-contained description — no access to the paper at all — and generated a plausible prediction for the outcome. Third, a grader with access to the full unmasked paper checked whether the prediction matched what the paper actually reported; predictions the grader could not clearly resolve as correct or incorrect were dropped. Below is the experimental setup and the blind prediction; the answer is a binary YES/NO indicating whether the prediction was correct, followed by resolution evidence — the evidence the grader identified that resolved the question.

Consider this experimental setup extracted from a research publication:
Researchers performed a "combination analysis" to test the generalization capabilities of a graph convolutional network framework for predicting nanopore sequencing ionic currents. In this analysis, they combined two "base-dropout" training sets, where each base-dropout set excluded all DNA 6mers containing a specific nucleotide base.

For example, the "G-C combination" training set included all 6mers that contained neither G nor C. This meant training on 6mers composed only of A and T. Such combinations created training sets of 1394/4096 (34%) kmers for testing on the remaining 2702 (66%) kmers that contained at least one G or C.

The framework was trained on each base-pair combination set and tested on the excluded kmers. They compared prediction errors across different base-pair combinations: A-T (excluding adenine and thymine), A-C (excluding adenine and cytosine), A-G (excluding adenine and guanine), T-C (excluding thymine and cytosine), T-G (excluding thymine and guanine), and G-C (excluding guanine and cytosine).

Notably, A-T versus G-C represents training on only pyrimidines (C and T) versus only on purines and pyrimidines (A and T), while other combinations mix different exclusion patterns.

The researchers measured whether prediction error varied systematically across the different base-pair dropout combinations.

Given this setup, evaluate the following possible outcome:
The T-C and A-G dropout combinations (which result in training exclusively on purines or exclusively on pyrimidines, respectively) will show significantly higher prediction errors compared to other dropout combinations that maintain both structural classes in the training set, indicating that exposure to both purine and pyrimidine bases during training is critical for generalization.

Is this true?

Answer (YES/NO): NO